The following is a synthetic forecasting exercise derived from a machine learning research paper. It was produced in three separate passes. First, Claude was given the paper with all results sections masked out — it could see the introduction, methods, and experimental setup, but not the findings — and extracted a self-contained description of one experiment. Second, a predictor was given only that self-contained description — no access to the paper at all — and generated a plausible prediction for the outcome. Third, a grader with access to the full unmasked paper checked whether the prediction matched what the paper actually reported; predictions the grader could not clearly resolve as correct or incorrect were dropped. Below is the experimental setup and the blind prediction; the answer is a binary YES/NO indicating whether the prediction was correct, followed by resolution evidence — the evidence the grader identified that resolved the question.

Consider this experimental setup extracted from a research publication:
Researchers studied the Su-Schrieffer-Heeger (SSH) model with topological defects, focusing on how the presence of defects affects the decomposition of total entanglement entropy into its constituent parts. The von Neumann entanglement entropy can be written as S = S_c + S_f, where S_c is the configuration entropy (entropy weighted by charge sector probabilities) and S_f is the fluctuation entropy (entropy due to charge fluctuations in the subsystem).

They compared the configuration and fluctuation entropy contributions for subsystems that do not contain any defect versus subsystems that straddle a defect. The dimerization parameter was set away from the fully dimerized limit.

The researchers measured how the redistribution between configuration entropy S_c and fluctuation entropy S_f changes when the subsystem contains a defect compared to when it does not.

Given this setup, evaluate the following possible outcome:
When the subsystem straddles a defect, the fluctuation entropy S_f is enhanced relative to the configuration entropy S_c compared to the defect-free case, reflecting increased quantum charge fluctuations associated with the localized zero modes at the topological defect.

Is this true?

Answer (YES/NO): NO